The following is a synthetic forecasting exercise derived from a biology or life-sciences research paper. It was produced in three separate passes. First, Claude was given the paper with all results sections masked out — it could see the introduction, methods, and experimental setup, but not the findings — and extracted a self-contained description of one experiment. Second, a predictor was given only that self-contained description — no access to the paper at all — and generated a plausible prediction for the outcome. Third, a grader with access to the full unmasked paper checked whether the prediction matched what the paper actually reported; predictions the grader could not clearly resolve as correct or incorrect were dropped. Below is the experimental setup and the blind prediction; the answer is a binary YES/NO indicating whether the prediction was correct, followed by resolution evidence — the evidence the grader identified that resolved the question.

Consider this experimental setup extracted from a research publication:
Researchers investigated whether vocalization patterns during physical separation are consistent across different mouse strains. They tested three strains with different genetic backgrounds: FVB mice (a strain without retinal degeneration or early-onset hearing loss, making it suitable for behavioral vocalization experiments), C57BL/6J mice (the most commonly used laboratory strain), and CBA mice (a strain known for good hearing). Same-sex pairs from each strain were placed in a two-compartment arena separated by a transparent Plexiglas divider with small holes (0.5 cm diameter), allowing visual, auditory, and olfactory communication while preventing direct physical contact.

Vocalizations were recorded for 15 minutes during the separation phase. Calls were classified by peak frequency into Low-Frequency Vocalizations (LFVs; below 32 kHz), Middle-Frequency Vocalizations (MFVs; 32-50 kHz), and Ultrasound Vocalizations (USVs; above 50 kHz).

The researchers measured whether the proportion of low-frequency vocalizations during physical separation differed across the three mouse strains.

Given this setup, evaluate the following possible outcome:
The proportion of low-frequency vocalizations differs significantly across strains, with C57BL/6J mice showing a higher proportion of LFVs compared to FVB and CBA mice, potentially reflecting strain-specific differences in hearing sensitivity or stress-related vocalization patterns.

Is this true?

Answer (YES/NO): NO